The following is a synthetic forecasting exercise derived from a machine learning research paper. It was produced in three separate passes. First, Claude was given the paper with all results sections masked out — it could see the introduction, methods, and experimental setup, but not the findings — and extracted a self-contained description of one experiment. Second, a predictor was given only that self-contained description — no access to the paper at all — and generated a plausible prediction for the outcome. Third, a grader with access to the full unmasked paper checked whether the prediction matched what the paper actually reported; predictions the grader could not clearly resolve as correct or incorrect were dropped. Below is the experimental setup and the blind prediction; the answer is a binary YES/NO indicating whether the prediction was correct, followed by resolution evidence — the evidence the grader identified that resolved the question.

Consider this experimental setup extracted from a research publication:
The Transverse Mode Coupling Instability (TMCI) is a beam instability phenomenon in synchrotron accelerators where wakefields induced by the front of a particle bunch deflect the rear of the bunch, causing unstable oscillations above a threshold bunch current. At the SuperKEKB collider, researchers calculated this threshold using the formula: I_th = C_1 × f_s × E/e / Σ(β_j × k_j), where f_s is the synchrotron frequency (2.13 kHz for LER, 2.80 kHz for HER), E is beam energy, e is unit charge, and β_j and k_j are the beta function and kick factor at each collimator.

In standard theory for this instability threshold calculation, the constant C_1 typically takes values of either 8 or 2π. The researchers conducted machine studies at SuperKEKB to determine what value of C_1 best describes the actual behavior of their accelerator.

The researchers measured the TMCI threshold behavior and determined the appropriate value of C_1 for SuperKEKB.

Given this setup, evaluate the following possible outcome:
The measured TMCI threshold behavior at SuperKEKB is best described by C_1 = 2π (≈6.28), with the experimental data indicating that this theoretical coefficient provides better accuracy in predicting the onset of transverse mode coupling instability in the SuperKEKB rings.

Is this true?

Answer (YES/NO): NO